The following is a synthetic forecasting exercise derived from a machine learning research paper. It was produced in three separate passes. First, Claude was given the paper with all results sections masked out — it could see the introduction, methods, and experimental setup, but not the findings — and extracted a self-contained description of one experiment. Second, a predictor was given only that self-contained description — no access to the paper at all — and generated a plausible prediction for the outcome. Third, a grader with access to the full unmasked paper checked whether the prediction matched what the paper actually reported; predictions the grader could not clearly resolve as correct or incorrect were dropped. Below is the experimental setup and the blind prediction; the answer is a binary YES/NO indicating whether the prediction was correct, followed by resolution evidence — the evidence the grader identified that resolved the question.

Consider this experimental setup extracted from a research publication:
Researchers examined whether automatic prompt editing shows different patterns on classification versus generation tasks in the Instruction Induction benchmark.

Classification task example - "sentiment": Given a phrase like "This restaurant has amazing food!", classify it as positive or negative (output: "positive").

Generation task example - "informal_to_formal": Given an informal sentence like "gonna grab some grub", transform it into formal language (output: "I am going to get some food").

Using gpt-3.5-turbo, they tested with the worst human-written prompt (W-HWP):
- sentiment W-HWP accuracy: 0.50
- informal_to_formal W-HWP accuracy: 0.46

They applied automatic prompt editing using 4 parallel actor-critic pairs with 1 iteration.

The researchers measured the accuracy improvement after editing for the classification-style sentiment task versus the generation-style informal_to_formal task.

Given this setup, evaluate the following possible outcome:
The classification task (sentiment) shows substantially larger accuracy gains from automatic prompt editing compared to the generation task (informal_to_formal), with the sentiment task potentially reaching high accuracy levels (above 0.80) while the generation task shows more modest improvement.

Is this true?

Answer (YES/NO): YES